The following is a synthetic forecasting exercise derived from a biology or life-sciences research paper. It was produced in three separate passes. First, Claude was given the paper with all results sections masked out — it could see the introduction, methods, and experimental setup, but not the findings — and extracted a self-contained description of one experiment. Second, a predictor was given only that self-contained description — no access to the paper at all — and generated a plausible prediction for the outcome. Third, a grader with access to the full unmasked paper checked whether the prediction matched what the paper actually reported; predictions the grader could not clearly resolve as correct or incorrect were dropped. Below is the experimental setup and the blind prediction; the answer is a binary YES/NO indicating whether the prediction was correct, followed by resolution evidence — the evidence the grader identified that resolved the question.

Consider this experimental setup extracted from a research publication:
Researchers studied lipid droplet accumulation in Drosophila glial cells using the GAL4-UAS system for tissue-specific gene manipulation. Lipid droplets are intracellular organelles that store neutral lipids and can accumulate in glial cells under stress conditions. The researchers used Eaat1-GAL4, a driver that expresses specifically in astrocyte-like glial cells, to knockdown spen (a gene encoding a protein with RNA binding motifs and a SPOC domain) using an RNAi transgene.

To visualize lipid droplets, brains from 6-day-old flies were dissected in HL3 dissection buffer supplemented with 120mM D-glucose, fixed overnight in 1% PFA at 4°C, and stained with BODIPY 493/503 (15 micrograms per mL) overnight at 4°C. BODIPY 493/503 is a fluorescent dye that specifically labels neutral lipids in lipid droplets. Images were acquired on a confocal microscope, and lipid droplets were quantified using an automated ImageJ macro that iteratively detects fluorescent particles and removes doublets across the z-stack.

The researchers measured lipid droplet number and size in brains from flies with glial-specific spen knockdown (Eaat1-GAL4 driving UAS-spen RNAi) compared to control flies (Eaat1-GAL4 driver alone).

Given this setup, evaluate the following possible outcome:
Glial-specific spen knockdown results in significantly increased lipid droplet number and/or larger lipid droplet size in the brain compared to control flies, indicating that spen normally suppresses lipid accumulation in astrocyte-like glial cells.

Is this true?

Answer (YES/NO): YES